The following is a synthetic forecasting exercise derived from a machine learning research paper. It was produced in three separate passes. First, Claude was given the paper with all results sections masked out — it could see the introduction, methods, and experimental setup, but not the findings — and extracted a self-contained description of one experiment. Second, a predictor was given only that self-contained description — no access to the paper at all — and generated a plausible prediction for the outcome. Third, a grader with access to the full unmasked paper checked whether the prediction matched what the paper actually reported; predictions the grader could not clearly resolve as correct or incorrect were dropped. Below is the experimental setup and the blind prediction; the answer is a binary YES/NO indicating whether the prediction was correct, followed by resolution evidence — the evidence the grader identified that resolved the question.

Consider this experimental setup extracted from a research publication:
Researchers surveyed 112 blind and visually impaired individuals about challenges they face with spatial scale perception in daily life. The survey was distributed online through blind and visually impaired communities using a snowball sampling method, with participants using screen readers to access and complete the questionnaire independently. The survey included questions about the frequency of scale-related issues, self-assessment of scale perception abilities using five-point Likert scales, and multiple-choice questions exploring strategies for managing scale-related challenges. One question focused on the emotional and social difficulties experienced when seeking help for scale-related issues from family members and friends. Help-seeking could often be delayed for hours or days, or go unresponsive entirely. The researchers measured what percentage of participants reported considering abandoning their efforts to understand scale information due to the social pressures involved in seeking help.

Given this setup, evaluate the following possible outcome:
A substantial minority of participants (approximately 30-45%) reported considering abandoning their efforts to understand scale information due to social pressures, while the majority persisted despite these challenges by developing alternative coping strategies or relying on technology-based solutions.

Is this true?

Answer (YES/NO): NO